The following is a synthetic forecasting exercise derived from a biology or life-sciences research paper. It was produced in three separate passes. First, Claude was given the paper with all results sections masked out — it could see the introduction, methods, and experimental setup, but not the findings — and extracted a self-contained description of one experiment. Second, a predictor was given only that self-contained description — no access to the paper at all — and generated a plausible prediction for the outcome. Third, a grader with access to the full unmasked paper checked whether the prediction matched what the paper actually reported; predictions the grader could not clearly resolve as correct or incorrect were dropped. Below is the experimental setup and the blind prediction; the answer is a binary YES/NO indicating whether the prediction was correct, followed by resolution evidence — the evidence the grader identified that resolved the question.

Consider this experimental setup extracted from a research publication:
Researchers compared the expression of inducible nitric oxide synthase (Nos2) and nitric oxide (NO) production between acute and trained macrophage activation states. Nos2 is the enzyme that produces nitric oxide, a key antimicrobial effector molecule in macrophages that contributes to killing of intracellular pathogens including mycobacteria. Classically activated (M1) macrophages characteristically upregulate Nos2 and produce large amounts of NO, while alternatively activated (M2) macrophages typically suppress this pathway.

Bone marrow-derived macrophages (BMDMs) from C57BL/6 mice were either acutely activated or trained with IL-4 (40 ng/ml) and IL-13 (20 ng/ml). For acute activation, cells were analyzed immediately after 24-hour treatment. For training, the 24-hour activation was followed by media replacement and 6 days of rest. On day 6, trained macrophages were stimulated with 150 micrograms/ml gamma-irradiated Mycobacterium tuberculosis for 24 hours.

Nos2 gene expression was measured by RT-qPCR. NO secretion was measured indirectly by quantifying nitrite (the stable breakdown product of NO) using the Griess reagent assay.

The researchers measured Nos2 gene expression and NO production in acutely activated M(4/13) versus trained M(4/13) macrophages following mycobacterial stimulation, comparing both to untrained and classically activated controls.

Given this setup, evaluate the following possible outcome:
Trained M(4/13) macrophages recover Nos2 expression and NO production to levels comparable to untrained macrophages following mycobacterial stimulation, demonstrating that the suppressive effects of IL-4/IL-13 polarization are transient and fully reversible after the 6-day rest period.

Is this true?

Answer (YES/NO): NO